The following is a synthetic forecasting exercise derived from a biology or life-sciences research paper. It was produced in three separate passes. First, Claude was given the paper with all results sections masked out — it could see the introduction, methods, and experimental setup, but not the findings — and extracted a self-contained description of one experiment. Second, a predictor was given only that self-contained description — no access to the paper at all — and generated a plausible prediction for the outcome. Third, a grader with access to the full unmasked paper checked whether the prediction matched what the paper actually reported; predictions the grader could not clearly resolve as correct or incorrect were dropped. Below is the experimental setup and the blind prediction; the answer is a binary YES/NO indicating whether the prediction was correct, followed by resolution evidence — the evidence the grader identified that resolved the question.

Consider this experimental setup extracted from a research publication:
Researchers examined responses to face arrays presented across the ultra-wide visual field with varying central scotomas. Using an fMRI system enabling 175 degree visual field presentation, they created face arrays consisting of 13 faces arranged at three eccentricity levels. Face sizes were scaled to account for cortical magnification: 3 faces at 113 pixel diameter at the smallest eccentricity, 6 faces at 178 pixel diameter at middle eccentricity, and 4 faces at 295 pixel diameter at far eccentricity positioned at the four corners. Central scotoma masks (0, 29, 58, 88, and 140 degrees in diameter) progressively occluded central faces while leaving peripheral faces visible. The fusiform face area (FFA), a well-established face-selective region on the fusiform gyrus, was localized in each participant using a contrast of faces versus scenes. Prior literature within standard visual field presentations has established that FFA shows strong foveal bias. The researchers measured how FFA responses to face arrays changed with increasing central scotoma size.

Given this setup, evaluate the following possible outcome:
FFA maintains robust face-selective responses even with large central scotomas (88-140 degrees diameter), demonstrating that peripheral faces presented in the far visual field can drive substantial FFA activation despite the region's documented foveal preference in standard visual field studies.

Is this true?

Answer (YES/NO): YES